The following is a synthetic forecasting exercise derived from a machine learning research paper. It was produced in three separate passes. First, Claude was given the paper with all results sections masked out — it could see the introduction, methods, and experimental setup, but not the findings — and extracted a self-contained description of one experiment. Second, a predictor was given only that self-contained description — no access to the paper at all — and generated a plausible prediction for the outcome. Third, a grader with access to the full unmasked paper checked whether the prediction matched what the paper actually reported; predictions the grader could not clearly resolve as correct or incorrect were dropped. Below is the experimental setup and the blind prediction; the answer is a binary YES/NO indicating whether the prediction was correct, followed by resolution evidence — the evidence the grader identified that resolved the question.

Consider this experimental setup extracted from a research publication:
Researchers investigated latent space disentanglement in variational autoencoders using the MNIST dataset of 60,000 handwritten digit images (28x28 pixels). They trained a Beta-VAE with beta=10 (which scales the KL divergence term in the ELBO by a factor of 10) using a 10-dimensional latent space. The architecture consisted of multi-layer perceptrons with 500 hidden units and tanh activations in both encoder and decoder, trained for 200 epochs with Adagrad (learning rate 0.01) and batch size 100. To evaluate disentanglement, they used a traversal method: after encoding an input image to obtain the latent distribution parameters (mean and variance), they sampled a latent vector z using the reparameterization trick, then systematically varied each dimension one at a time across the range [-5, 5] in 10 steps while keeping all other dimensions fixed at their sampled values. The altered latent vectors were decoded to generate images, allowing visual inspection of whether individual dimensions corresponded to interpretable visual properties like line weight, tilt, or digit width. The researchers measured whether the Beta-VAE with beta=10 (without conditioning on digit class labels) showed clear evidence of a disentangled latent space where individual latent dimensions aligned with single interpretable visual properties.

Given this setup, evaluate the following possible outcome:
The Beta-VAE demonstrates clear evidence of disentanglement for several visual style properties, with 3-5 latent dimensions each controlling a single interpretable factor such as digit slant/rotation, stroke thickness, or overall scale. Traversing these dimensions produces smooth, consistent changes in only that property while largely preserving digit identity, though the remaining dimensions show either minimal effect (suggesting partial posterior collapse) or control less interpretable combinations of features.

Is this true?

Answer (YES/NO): NO